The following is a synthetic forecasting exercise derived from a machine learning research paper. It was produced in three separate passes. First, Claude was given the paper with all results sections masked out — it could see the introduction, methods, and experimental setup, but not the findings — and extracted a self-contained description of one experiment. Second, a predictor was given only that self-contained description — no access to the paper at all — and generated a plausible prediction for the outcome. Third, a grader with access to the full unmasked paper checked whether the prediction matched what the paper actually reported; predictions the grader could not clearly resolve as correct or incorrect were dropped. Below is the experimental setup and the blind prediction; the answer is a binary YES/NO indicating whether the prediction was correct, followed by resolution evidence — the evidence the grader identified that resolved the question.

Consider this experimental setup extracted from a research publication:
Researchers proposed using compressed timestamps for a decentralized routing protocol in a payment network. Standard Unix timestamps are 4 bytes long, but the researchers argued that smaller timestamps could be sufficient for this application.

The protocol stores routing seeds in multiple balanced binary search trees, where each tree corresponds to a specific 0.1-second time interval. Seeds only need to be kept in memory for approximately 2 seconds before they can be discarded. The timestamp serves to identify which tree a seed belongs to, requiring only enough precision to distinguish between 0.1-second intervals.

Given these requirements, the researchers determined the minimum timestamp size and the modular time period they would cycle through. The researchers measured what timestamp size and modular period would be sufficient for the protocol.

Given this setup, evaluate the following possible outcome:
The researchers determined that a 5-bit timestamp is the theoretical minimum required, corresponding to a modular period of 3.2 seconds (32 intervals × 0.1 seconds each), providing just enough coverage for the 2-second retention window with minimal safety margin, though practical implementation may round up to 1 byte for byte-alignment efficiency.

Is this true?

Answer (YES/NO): NO